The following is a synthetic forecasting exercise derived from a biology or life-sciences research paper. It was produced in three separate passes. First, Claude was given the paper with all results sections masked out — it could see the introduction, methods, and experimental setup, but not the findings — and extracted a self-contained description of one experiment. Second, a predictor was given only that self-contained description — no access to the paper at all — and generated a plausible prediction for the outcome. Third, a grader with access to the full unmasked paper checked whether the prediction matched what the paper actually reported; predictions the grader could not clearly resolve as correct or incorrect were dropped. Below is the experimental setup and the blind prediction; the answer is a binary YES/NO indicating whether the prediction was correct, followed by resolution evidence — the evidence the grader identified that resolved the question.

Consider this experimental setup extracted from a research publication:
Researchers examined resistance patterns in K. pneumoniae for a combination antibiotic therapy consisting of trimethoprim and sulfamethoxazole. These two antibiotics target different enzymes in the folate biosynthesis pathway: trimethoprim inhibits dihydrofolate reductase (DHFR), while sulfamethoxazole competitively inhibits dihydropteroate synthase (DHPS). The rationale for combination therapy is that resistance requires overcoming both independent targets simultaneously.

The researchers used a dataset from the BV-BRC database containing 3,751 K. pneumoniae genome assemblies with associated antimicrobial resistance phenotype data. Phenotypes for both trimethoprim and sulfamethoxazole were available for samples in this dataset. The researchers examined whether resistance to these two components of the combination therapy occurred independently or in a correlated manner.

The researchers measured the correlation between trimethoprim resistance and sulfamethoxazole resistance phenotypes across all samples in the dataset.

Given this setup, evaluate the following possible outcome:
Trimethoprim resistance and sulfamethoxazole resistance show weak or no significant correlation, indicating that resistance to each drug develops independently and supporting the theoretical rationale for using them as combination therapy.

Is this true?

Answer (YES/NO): NO